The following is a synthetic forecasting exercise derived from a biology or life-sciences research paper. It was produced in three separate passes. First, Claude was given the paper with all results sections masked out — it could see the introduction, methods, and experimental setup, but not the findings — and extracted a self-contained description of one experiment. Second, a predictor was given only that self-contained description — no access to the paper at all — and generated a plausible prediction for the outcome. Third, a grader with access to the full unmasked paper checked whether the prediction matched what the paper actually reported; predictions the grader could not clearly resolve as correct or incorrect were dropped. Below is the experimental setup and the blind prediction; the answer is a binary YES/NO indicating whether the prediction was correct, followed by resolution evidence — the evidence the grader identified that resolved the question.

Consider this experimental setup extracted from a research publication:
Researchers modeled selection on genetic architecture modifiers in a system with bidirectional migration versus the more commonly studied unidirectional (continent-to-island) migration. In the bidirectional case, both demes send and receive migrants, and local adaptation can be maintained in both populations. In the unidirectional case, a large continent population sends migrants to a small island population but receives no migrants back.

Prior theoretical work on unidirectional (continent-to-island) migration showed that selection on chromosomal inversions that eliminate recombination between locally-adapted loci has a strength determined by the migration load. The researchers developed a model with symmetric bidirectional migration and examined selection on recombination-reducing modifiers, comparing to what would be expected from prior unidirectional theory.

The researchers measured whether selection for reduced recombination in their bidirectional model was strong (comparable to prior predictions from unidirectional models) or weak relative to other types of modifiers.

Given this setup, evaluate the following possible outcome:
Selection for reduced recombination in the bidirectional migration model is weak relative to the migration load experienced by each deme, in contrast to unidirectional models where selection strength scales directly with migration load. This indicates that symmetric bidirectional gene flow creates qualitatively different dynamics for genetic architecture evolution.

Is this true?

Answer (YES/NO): YES